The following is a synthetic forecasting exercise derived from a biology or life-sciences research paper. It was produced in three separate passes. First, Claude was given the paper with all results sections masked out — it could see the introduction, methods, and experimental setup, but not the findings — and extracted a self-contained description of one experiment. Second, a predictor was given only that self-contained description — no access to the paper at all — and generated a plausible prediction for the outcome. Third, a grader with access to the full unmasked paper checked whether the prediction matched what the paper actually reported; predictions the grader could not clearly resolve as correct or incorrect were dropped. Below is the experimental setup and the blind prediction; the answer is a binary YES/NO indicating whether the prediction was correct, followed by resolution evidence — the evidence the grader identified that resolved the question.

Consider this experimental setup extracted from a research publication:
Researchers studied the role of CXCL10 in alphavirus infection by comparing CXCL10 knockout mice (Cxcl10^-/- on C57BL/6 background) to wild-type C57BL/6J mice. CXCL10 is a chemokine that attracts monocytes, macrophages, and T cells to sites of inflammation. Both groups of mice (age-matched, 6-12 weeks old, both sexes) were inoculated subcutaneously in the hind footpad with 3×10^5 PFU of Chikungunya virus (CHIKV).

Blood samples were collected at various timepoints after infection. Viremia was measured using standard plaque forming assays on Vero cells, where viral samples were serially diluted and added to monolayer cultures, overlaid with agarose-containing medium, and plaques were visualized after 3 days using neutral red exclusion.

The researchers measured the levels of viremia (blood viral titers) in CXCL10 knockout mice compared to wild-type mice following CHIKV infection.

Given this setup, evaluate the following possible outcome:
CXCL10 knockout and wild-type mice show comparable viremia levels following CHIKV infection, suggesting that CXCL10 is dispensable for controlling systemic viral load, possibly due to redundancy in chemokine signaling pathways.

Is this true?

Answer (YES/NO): YES